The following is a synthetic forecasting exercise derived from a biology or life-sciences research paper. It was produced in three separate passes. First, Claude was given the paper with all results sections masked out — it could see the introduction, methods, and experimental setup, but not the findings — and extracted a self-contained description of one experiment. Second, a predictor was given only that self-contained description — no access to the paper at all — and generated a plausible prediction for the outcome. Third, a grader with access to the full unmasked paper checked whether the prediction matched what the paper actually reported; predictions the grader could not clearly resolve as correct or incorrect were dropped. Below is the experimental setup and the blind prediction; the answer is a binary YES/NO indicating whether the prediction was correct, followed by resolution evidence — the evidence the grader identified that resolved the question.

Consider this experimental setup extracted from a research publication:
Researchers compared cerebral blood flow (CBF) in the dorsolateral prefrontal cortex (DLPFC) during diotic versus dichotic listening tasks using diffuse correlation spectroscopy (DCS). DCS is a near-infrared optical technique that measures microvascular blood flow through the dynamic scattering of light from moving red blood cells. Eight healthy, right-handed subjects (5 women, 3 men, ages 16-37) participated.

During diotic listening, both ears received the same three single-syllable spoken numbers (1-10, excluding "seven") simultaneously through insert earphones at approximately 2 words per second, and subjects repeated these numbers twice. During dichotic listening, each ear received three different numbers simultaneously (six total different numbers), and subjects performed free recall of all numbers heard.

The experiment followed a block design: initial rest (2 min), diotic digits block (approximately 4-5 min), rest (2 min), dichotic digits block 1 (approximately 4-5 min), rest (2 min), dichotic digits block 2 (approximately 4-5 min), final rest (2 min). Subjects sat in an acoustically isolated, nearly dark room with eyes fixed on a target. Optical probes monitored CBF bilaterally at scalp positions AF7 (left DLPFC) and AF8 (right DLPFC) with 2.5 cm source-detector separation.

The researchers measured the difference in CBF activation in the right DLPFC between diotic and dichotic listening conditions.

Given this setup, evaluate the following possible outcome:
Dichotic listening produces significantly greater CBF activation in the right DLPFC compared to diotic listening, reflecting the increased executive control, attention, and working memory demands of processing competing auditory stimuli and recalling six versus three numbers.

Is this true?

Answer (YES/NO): YES